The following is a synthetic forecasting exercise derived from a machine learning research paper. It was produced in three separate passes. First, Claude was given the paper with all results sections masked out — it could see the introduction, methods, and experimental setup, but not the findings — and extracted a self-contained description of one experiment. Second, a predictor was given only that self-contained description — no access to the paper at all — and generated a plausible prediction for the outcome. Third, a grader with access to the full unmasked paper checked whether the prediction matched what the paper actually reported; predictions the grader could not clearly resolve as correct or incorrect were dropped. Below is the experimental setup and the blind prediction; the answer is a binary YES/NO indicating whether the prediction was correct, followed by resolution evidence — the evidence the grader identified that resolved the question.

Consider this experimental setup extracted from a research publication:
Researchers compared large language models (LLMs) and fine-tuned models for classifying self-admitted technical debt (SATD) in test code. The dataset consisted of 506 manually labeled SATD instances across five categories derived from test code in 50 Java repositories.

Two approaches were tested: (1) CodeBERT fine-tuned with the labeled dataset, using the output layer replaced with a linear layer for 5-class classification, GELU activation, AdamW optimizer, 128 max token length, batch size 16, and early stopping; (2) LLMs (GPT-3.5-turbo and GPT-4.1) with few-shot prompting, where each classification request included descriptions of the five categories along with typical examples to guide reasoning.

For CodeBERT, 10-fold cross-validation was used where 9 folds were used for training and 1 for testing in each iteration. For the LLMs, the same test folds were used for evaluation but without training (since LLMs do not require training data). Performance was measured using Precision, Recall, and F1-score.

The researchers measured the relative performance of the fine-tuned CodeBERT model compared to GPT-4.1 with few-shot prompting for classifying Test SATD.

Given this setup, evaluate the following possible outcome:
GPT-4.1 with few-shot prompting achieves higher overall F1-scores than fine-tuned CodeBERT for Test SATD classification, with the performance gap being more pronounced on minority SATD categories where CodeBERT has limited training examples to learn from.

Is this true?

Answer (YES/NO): NO